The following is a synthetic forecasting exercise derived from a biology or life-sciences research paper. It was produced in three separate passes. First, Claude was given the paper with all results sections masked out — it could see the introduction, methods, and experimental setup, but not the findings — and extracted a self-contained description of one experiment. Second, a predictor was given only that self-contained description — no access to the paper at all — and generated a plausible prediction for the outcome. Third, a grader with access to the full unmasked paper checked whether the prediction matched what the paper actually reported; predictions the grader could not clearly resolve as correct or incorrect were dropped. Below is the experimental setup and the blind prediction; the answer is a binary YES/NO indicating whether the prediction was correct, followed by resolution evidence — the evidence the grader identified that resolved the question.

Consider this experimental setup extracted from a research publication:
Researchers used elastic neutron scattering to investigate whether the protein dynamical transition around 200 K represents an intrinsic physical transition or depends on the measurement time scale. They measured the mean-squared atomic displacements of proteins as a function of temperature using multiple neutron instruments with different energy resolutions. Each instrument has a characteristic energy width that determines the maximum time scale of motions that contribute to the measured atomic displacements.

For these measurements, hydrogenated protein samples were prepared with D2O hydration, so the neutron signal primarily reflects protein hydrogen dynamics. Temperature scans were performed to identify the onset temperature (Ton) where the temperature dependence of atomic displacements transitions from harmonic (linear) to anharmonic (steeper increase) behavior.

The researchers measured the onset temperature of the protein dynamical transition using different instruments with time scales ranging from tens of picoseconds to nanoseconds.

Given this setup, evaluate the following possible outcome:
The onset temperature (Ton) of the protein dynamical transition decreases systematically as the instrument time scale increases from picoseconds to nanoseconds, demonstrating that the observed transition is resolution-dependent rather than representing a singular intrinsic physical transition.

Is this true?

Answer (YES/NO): NO